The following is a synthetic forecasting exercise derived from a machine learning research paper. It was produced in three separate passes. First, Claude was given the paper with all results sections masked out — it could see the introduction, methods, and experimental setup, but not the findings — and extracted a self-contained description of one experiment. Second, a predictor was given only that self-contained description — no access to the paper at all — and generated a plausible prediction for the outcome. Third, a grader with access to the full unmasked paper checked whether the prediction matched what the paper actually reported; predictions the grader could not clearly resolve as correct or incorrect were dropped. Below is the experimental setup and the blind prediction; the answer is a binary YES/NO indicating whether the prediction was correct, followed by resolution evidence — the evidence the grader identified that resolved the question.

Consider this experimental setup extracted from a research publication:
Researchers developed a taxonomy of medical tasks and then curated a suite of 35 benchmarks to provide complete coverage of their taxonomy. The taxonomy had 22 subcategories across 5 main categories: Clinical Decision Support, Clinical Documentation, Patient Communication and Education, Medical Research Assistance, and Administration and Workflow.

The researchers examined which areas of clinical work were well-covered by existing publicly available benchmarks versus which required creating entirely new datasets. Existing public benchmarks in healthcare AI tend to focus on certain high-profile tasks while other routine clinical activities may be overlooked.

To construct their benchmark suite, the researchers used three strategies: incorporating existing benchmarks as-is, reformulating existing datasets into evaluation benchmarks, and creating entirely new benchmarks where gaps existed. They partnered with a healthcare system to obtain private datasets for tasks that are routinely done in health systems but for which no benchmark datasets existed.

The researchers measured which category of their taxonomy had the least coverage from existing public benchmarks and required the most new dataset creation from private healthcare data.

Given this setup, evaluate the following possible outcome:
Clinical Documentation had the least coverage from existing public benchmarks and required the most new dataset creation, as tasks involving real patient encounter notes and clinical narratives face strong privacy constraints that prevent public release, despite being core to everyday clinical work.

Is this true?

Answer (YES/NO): NO